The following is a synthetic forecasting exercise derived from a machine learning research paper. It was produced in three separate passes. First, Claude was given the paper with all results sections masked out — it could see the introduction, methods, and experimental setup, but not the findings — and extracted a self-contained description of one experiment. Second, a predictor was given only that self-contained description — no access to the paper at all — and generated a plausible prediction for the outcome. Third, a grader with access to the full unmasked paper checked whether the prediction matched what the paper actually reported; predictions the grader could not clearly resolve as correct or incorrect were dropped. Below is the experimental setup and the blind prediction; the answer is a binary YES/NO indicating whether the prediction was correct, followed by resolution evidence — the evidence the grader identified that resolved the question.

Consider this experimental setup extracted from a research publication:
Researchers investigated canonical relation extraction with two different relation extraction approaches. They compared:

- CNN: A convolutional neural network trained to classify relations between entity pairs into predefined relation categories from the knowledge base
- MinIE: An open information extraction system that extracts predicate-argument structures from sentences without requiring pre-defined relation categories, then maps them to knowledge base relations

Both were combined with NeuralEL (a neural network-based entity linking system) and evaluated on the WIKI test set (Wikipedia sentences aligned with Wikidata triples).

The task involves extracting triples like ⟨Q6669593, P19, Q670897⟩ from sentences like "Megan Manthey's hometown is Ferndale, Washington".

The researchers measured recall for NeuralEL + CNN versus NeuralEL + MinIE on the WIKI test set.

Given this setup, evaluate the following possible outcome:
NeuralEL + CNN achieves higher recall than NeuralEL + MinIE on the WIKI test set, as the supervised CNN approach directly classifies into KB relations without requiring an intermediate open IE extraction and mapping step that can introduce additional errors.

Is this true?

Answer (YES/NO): NO